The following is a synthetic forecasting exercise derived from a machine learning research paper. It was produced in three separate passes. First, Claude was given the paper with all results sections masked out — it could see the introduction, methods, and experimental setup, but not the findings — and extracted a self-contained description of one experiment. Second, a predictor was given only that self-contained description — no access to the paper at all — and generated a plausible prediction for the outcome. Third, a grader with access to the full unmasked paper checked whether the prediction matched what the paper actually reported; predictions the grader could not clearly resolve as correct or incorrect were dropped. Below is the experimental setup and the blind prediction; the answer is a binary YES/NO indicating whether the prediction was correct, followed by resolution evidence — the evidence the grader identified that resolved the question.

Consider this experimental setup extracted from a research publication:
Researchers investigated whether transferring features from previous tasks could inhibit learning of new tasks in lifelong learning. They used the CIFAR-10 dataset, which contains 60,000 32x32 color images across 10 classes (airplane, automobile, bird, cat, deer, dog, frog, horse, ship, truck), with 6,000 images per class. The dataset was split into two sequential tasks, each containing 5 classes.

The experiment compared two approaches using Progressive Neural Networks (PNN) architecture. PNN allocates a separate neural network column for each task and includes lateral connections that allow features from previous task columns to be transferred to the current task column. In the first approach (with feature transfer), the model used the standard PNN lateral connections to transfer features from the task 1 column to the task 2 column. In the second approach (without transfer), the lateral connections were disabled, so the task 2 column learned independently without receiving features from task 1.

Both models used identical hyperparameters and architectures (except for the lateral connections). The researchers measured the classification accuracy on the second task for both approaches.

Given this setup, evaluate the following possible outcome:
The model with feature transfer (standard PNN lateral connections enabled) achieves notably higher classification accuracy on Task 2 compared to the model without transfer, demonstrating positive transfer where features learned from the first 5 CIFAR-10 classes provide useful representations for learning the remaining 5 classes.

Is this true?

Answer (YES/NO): NO